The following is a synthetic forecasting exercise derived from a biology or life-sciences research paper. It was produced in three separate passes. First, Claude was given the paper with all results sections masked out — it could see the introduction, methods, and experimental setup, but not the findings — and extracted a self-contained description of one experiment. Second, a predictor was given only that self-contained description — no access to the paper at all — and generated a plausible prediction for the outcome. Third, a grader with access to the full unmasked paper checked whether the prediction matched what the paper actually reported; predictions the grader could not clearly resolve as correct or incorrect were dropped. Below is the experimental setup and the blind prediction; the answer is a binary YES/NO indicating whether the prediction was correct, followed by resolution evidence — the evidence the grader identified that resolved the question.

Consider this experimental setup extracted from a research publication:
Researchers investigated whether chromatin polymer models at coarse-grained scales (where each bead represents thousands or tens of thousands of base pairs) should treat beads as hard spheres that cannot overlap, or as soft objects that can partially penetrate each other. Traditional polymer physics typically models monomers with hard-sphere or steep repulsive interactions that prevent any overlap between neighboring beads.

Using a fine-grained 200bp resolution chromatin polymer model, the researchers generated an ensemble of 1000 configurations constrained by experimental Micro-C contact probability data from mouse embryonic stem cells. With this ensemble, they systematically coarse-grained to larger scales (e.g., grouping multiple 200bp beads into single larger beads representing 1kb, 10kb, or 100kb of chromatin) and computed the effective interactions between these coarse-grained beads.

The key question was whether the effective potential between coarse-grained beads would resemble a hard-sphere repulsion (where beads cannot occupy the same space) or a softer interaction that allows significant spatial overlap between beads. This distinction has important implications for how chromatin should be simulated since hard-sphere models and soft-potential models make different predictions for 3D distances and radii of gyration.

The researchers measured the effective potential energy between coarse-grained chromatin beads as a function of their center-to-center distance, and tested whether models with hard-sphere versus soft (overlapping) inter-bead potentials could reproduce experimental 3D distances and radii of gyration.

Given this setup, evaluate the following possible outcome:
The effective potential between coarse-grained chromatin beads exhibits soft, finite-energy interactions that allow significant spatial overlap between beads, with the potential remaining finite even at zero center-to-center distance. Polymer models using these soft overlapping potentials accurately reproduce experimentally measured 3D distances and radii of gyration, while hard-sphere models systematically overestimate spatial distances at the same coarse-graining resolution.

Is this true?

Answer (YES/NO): YES